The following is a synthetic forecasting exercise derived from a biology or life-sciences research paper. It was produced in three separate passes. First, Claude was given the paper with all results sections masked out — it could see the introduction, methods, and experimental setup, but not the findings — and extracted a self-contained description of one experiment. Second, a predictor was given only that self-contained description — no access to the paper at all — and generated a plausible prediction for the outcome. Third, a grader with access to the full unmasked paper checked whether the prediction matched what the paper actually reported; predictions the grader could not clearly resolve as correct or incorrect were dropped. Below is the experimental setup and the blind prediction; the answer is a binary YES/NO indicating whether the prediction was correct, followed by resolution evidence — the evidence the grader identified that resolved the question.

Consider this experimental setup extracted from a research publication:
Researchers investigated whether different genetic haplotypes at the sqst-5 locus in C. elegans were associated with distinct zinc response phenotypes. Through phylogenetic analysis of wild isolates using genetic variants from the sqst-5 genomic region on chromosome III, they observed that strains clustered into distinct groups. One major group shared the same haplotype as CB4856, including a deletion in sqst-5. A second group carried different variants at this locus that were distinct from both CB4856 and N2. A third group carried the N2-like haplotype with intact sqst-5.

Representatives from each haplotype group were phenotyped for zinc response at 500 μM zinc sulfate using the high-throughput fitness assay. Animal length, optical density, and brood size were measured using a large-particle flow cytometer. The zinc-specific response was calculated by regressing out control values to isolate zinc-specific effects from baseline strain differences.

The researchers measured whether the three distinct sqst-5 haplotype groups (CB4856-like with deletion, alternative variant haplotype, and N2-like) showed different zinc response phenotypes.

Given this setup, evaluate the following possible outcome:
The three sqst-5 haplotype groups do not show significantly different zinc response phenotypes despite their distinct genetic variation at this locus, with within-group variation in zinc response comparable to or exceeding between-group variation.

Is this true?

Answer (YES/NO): NO